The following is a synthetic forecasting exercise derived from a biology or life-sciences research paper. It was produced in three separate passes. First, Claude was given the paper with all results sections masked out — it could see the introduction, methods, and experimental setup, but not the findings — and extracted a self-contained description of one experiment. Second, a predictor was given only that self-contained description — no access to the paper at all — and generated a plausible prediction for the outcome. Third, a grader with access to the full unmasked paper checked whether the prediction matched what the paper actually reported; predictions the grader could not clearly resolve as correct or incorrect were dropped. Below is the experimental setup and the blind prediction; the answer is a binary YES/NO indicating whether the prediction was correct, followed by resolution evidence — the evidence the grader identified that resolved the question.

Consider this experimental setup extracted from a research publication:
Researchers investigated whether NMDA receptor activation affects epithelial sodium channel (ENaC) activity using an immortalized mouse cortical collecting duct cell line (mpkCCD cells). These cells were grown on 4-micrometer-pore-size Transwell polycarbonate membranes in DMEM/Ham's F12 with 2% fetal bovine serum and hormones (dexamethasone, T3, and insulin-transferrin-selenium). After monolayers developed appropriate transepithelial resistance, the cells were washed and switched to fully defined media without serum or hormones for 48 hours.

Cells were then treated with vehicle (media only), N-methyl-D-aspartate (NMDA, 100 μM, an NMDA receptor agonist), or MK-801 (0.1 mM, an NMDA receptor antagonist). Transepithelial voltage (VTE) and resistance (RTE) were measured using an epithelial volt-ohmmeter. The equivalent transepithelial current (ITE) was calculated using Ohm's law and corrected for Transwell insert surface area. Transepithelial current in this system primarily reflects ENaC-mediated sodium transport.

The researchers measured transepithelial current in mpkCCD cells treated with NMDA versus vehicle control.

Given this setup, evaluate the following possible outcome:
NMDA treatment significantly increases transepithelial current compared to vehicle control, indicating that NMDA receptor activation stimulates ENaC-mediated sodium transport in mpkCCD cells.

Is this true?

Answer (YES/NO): YES